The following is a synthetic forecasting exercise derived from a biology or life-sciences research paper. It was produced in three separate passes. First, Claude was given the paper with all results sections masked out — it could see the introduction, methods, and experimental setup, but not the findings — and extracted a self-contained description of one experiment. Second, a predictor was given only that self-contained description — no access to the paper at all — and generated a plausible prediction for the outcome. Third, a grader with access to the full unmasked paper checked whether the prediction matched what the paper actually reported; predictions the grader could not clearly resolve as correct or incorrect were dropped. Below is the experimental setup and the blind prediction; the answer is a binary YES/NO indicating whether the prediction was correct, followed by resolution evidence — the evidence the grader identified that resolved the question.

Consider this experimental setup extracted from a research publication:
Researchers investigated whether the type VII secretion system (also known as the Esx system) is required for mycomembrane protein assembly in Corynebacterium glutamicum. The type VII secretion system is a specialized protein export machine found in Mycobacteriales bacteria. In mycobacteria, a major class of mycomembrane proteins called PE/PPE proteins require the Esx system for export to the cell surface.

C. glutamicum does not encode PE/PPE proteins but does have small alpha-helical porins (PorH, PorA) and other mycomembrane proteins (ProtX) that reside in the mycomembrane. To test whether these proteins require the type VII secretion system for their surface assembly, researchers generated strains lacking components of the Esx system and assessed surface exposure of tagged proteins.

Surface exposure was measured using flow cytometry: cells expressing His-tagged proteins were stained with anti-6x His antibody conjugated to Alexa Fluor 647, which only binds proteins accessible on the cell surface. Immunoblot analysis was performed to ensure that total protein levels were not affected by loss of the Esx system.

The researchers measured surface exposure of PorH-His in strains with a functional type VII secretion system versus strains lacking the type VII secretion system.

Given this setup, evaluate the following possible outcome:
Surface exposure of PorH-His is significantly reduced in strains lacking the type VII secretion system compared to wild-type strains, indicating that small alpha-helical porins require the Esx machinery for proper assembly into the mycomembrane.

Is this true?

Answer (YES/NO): NO